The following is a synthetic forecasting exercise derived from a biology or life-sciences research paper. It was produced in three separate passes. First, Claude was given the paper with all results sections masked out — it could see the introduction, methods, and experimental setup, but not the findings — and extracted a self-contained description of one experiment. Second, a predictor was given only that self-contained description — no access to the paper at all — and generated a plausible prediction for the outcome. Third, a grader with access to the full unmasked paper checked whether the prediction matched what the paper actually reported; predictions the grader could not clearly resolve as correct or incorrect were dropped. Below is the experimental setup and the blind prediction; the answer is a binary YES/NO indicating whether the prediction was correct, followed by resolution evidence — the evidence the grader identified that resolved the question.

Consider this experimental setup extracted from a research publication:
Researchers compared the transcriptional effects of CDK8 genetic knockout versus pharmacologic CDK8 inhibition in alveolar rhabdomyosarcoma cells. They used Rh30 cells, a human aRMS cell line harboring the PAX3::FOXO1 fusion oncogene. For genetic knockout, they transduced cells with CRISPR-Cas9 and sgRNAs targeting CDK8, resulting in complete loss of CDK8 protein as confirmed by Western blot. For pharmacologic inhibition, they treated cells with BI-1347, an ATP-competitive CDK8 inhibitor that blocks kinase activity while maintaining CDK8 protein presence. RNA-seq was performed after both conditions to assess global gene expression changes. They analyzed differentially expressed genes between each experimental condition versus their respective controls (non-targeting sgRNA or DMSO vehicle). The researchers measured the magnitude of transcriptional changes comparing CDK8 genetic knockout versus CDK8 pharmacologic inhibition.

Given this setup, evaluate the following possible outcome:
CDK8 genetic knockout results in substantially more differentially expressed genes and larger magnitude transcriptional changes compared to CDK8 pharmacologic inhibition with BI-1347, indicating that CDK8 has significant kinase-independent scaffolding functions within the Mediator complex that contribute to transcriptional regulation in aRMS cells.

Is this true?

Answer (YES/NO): NO